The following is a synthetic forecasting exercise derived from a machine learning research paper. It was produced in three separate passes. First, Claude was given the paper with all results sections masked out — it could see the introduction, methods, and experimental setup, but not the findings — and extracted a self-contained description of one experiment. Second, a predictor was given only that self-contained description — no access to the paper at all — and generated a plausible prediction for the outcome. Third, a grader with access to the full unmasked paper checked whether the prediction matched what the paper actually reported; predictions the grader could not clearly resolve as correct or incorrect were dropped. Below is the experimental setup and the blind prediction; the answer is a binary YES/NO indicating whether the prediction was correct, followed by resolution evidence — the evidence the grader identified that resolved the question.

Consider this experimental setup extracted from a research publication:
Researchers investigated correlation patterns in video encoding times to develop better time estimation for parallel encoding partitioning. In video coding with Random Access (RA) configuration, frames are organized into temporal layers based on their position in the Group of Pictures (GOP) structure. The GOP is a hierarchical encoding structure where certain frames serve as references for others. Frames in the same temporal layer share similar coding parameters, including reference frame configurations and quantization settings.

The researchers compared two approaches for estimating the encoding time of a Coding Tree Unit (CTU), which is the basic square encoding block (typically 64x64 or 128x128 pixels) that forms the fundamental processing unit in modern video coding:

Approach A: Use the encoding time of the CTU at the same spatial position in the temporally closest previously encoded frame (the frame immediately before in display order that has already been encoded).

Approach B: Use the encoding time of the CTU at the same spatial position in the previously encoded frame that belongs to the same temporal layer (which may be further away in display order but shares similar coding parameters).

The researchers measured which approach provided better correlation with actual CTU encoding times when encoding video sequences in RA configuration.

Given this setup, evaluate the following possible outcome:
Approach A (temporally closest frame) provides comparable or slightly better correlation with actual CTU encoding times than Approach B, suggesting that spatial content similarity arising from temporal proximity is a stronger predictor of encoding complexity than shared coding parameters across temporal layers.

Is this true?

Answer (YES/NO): NO